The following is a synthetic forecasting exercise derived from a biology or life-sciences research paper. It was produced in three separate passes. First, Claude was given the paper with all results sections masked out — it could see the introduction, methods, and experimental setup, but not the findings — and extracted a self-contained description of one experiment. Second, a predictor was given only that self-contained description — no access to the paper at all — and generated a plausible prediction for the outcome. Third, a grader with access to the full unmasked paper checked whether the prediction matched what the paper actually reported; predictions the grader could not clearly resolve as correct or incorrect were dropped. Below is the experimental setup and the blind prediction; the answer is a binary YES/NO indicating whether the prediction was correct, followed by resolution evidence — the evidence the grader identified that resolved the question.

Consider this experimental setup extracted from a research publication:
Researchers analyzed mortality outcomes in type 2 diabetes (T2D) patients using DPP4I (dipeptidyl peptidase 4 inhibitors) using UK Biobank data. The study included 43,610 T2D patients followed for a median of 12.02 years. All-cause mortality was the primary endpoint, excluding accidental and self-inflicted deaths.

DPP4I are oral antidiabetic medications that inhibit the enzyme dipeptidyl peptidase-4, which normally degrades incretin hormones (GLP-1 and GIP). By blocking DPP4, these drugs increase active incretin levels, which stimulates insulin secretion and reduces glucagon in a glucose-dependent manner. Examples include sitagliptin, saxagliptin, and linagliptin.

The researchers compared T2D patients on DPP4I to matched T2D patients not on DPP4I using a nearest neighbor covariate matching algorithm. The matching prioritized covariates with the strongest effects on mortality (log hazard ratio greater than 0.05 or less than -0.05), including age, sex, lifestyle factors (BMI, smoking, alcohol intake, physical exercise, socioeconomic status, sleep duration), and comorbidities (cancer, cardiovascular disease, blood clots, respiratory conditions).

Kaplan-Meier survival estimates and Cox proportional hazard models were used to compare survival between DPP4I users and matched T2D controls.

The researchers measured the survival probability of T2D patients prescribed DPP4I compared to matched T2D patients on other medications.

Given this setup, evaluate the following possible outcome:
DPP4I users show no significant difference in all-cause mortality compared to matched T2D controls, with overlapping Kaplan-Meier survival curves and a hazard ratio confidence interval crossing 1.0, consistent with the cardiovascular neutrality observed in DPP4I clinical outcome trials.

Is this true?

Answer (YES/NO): YES